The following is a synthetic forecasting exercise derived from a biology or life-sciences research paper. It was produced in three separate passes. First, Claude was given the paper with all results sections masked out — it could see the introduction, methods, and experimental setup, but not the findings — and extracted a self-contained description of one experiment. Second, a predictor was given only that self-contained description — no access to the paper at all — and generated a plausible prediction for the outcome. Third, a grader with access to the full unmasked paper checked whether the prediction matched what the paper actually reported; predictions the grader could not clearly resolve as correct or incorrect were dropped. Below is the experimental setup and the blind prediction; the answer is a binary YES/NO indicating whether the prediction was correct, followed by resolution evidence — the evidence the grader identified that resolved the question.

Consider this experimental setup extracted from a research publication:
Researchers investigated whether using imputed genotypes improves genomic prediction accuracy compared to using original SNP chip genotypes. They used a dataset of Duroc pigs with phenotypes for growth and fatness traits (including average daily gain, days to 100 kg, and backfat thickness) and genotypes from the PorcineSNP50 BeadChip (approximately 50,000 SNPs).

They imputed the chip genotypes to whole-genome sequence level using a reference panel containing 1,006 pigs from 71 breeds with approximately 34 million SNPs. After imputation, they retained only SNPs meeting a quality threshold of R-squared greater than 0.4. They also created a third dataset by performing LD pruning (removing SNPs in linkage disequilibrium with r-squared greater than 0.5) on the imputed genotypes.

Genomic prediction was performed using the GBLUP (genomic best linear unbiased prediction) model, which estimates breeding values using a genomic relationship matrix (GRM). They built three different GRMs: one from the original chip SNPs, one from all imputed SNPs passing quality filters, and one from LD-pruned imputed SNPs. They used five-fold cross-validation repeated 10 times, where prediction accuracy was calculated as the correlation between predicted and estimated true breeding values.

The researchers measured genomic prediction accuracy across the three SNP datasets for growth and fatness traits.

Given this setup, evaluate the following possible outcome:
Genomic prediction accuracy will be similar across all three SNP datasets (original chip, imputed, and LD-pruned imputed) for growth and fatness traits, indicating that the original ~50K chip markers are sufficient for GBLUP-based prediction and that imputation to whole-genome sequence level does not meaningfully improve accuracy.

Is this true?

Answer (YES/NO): NO